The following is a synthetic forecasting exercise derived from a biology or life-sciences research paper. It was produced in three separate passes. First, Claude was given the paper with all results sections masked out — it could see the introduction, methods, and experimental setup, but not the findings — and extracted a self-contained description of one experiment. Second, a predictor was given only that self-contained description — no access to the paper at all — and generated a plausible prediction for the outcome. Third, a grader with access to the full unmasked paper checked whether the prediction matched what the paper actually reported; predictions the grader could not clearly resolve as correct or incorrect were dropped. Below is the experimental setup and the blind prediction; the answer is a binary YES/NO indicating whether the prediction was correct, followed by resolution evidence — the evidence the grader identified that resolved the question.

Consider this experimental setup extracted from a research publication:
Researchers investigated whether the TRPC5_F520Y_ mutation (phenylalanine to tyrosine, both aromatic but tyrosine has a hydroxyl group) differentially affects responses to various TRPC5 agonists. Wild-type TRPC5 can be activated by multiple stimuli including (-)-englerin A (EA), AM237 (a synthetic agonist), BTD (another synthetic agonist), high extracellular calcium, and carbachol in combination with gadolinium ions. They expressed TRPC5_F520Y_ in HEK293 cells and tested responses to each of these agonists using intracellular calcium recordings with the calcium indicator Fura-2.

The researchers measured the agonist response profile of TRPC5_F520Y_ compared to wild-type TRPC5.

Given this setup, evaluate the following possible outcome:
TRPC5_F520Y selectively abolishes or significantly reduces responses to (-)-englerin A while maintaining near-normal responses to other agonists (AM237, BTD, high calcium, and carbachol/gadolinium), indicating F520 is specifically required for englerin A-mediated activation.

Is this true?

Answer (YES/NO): NO